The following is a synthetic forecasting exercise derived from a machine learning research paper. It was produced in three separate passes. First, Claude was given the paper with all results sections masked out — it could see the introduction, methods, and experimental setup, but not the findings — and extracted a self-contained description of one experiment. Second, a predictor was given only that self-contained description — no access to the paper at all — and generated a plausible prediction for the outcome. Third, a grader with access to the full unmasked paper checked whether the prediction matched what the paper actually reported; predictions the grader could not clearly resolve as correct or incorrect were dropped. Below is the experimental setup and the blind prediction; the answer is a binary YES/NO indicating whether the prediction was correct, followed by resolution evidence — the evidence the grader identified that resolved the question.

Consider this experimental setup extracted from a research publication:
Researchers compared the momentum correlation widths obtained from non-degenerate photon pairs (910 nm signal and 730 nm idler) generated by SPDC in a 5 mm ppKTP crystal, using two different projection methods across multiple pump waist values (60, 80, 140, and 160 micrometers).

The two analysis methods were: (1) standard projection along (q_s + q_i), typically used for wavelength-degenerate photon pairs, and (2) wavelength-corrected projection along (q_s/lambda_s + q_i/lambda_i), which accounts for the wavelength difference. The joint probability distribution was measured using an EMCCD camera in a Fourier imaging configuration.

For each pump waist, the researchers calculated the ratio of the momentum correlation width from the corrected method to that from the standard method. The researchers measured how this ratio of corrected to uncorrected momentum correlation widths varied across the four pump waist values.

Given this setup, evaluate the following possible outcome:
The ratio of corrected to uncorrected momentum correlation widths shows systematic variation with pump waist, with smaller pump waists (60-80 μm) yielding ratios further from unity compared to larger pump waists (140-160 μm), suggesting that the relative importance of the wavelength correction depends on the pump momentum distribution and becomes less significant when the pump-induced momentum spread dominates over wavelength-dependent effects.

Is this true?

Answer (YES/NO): NO